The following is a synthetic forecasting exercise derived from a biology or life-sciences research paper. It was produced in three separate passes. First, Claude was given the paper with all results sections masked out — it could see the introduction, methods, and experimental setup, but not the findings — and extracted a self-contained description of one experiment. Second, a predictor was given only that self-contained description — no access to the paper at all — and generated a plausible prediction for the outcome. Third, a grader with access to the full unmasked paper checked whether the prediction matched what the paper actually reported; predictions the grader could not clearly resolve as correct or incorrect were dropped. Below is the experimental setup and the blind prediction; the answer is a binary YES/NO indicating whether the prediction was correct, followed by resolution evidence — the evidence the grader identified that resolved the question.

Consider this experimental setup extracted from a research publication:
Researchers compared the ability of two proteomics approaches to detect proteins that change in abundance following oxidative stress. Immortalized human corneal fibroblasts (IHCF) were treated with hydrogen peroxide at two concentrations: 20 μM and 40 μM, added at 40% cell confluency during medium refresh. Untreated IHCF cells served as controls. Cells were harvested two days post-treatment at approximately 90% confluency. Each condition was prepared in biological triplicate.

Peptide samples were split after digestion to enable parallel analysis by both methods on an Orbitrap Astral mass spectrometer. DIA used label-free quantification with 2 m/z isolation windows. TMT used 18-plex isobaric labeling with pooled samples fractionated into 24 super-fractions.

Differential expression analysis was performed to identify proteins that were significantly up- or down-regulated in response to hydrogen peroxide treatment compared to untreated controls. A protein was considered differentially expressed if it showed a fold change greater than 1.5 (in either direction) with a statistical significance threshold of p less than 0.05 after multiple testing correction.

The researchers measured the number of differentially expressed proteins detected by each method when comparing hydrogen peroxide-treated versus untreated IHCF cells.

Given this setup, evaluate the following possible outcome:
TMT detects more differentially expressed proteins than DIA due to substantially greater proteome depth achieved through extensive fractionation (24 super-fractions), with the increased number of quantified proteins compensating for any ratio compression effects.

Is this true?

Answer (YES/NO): NO